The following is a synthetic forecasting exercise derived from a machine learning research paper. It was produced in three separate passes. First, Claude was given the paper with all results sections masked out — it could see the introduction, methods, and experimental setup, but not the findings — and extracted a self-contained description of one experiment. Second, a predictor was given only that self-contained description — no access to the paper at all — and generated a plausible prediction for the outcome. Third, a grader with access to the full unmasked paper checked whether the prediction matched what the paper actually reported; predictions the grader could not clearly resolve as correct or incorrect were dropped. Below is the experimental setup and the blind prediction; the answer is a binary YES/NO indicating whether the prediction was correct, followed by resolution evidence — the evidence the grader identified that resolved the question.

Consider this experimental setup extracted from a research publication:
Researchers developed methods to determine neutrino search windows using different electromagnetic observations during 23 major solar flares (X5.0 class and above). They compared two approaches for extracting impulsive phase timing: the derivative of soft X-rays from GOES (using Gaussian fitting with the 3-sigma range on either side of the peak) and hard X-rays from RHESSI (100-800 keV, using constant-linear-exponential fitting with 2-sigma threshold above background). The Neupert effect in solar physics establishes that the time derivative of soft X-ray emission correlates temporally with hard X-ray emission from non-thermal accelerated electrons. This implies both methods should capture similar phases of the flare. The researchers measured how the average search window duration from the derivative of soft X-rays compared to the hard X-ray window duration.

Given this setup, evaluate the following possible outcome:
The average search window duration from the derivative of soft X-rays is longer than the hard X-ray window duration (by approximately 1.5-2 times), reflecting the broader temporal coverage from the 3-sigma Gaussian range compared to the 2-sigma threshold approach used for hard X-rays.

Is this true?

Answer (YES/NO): NO